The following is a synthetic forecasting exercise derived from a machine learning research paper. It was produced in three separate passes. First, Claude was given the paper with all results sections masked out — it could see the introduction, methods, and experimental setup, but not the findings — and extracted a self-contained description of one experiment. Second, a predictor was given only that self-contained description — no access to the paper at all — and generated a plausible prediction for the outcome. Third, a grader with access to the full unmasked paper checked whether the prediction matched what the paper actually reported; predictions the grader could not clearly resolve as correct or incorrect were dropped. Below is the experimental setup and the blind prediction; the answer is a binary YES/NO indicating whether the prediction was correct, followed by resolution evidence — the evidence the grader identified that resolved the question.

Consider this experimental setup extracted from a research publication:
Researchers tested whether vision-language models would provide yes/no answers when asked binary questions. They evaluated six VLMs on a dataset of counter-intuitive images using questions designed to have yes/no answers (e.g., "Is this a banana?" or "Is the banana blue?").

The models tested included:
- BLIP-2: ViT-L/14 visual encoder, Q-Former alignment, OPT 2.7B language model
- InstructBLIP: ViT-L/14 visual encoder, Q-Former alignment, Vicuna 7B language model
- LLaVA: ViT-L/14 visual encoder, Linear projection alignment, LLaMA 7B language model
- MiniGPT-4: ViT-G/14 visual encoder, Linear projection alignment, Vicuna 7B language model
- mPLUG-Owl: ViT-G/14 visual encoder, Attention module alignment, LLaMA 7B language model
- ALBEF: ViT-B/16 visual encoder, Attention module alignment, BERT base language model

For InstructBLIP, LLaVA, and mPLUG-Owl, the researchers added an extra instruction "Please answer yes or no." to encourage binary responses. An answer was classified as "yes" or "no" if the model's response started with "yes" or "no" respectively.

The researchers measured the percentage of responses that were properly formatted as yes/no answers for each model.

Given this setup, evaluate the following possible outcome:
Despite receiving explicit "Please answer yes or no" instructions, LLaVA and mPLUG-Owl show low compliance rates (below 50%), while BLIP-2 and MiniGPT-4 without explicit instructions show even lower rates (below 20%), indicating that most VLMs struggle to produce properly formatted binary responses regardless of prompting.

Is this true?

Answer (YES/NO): NO